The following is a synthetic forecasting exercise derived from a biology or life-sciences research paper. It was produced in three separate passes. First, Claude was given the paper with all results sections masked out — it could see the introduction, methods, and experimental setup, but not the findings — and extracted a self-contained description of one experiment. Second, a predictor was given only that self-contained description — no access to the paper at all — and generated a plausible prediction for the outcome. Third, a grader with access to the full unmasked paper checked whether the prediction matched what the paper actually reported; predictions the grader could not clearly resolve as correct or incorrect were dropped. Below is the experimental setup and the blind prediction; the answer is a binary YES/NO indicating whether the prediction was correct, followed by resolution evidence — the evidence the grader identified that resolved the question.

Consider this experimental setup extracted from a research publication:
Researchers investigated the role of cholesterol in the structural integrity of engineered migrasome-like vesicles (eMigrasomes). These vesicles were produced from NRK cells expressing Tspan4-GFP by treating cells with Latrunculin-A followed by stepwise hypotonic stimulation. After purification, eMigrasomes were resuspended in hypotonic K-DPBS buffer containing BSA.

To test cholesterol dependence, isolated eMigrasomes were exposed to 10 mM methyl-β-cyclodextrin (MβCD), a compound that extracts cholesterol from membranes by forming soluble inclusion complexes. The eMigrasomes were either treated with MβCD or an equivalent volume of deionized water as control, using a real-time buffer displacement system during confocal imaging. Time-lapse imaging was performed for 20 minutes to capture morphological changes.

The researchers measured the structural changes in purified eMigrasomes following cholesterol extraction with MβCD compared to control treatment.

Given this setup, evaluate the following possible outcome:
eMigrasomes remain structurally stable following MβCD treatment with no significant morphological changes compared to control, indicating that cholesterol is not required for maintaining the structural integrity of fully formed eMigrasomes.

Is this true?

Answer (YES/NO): NO